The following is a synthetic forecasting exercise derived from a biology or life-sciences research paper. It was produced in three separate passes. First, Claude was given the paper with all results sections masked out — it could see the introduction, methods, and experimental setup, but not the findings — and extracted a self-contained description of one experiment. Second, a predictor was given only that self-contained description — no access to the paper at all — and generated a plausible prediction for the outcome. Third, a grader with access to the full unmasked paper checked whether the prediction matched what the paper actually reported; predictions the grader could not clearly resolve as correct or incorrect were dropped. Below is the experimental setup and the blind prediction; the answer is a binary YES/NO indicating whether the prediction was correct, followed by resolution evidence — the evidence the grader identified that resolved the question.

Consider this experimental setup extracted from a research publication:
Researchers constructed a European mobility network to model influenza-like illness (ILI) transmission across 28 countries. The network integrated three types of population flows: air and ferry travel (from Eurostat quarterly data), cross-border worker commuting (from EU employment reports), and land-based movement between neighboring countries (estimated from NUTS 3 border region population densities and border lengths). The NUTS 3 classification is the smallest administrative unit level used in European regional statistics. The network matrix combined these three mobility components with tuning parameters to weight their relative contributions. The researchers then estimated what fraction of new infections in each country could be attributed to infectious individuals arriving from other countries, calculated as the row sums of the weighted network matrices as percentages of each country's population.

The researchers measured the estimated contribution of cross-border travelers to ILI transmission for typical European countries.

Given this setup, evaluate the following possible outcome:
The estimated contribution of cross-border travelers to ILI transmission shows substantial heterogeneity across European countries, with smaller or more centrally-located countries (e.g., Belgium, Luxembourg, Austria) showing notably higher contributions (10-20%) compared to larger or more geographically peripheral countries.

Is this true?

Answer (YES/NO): NO